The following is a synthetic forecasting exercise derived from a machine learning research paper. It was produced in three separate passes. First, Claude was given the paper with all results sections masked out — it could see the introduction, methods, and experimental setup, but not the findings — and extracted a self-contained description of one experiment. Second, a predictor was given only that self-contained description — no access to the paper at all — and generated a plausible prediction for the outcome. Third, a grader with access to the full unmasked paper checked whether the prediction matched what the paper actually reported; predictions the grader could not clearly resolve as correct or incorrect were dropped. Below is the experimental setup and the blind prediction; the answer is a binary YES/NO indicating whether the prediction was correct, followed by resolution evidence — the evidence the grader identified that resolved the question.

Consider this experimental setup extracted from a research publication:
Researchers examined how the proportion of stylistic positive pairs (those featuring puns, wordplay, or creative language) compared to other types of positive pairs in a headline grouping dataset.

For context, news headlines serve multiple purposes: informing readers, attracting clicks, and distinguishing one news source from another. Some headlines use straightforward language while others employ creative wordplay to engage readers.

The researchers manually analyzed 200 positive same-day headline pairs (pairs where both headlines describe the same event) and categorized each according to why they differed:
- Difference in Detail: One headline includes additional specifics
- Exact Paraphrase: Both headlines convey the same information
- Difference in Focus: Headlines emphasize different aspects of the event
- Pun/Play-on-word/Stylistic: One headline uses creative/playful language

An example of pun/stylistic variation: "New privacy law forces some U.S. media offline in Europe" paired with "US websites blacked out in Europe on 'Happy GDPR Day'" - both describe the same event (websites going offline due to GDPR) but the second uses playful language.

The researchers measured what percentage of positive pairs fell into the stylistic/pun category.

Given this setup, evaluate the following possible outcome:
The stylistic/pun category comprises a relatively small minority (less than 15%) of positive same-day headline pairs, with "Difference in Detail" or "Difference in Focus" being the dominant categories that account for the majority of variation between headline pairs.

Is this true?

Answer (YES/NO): YES